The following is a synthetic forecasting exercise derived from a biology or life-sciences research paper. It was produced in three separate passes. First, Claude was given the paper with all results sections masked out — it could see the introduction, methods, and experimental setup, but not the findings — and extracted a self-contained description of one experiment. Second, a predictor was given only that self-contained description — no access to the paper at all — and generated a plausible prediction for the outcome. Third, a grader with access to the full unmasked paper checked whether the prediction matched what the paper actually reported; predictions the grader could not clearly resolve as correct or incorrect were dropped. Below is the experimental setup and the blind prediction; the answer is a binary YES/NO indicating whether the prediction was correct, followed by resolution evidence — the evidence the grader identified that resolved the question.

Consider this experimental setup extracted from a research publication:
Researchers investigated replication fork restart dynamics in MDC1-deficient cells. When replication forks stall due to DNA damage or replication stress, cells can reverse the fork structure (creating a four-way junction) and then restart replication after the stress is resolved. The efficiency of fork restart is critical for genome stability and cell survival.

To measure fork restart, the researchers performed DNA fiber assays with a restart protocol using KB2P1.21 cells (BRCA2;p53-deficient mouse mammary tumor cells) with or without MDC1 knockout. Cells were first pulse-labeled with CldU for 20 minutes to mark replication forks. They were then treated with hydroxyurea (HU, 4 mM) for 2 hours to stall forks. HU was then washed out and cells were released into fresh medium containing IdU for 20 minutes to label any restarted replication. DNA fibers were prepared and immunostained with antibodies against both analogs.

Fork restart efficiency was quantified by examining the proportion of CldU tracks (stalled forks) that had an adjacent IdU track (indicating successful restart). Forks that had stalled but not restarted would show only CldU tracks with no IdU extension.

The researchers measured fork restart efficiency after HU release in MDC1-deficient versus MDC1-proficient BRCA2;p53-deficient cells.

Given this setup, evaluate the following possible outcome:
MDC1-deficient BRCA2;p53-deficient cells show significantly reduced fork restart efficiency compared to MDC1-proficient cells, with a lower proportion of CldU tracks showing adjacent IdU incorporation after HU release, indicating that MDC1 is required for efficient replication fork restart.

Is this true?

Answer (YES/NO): YES